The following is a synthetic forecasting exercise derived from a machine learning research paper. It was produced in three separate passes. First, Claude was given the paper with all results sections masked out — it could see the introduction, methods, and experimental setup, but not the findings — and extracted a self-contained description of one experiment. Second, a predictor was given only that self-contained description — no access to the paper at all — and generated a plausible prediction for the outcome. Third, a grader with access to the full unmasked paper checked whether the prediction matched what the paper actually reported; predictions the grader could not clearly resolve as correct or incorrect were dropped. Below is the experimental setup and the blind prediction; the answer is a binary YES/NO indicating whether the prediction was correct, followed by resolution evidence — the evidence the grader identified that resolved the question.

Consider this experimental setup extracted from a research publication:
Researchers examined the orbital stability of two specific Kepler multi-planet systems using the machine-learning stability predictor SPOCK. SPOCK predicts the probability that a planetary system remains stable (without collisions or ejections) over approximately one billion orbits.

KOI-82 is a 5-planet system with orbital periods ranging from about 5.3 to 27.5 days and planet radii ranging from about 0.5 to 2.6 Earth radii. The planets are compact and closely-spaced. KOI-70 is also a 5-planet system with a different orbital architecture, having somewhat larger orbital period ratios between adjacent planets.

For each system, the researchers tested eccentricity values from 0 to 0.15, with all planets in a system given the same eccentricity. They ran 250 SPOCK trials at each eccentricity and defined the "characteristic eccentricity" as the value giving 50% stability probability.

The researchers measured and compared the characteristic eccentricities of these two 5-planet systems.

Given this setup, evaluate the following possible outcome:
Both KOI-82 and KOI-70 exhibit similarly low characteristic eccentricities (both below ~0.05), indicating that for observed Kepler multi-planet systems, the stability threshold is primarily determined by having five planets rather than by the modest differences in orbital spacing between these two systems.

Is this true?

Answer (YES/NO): NO